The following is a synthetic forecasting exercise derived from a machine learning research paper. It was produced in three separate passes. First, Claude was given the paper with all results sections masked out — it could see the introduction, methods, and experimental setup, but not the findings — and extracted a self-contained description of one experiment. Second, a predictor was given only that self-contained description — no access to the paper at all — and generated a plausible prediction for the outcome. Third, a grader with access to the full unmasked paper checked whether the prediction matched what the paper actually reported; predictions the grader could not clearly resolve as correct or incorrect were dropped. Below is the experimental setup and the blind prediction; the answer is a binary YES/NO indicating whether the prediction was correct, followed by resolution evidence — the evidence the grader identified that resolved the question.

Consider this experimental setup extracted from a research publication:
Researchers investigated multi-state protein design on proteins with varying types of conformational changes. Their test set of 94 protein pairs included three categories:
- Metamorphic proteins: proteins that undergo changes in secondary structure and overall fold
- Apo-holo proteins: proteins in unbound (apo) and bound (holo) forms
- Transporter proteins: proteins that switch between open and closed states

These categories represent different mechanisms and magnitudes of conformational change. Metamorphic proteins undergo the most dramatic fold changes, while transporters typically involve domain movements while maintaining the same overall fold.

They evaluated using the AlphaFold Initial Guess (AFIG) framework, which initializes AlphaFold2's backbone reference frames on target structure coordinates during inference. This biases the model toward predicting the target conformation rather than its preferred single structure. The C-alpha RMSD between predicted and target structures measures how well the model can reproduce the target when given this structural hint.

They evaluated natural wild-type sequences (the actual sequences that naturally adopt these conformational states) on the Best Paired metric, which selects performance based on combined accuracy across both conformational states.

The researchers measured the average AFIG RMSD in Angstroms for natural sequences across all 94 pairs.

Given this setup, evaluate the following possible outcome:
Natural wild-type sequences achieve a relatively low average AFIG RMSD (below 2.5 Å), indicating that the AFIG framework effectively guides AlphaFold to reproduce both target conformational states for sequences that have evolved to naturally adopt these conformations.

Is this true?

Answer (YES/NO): NO